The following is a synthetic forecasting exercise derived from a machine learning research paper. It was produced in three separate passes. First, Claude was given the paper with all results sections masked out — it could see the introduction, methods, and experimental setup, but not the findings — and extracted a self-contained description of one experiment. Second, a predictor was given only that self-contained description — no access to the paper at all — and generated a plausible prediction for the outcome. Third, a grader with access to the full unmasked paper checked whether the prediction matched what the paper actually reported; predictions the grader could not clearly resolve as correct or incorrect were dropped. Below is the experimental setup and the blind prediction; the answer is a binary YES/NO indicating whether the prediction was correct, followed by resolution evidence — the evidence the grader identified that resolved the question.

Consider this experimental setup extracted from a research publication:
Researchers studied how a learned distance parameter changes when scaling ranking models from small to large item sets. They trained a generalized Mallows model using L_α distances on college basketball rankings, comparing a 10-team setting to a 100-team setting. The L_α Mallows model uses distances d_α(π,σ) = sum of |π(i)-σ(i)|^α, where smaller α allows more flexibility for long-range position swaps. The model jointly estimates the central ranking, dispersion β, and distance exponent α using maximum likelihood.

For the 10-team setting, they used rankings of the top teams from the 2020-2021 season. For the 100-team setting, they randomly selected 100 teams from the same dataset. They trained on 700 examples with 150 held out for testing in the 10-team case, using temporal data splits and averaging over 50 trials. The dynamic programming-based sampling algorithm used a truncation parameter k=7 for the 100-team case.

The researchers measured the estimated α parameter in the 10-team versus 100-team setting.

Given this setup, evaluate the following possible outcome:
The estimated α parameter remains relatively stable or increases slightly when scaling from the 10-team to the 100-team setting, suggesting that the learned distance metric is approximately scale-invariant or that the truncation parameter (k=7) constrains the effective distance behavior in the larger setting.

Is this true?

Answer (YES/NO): NO